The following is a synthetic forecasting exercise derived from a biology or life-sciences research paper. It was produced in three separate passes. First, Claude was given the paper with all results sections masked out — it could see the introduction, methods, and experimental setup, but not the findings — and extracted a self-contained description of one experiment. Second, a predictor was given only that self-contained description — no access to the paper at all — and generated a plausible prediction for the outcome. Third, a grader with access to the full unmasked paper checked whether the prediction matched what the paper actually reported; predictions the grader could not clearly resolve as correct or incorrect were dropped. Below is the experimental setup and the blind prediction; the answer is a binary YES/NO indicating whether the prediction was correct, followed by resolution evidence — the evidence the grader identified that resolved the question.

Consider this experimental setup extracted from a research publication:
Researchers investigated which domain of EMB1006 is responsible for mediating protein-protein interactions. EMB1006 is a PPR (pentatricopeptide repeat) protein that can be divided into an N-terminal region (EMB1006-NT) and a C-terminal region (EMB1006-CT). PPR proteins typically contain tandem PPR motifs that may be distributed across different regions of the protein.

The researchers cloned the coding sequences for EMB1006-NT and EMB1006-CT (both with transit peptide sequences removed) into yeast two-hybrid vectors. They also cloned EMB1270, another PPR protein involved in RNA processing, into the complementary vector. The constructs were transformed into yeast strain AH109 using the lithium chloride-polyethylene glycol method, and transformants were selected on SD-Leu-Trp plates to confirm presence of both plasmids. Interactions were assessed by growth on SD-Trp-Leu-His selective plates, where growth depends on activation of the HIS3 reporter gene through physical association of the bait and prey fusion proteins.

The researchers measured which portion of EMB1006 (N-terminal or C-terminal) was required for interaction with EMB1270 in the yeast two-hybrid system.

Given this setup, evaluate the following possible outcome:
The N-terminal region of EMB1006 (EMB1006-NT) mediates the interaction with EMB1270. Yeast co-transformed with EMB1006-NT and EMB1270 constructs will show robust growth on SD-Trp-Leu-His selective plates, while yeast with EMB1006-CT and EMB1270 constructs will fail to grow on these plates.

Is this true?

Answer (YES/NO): YES